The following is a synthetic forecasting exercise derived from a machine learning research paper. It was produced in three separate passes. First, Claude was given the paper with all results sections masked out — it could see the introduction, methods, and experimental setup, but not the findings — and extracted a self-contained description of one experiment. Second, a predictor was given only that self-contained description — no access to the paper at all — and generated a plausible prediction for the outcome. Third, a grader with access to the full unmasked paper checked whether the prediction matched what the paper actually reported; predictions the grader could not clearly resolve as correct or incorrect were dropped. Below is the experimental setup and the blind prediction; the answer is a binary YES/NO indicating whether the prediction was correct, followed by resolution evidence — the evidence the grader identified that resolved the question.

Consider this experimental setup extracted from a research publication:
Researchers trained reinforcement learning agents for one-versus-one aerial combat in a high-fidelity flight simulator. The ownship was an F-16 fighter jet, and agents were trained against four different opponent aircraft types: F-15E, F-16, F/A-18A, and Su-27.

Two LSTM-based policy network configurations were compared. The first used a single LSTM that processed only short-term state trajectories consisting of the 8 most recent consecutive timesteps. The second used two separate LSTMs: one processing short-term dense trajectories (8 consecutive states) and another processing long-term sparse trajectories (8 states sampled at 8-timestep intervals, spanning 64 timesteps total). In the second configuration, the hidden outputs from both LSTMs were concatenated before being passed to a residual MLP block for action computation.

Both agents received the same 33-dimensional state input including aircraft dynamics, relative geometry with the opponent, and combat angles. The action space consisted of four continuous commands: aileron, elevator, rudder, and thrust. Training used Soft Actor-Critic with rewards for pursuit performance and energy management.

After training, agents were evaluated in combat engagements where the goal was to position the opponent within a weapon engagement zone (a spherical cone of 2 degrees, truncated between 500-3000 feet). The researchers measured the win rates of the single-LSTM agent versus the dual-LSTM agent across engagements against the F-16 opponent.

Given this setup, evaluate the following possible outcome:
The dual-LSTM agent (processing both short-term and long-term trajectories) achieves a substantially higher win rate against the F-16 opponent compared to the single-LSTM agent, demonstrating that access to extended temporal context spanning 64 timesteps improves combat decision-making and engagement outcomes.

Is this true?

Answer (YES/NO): YES